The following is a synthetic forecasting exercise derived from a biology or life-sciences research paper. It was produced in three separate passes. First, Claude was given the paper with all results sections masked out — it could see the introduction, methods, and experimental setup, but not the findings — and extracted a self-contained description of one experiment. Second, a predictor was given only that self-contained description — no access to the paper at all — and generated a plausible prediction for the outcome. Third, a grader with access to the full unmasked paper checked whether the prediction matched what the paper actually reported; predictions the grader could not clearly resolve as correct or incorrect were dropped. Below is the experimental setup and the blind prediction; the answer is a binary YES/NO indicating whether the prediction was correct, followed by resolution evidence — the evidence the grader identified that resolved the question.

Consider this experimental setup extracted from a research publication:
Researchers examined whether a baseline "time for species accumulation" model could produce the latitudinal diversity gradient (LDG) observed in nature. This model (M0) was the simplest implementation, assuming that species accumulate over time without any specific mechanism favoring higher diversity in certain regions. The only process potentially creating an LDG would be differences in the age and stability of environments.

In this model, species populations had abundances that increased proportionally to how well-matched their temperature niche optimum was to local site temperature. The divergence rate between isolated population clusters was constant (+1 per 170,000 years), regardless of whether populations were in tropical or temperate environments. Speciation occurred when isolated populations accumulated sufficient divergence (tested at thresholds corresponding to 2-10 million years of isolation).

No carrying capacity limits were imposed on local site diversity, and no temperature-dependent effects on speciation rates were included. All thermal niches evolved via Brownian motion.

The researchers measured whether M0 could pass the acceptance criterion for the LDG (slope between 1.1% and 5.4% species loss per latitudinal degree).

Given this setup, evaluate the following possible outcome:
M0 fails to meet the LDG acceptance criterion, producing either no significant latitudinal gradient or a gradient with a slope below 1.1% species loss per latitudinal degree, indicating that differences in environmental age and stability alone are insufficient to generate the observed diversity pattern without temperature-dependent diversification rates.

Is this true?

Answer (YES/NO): NO